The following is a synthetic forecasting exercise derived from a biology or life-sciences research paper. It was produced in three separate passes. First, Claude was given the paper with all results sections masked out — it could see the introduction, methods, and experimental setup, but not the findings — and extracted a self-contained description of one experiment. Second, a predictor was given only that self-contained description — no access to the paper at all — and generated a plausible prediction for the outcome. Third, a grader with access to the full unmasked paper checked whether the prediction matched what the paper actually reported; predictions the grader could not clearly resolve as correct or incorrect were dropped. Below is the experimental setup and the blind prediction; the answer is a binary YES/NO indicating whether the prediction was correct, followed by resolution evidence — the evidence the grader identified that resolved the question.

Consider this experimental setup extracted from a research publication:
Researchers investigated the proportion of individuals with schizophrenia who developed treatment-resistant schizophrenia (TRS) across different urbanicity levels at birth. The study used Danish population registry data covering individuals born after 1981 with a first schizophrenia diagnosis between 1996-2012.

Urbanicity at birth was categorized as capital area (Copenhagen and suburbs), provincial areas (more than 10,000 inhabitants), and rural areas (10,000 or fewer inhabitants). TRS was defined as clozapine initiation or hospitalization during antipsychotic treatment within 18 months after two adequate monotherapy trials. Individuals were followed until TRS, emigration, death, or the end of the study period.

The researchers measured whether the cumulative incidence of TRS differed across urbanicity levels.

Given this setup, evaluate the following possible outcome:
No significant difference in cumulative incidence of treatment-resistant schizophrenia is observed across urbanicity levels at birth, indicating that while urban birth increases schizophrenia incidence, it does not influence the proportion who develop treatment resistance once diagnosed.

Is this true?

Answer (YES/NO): NO